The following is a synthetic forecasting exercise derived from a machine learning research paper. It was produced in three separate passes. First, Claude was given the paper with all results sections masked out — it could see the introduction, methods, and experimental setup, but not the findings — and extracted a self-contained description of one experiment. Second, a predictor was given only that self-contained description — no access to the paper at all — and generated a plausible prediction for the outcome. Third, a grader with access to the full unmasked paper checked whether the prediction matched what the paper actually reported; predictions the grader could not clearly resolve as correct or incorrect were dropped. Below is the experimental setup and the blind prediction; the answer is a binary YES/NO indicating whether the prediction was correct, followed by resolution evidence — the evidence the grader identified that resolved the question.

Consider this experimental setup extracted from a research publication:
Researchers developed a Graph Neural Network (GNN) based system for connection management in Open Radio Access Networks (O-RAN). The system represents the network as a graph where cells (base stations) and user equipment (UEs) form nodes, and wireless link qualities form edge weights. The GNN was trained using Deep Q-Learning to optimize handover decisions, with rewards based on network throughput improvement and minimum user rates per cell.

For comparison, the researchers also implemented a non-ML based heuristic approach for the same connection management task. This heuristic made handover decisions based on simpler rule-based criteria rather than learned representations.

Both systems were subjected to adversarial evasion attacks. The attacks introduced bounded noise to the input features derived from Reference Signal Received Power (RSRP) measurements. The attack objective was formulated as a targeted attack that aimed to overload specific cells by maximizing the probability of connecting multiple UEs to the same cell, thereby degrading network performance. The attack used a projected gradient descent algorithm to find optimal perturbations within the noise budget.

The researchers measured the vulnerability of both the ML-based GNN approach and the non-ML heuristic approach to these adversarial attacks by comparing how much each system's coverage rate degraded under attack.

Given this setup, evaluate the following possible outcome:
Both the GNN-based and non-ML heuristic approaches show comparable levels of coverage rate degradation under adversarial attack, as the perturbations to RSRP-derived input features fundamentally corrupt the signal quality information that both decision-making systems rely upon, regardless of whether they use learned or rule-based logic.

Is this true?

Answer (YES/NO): NO